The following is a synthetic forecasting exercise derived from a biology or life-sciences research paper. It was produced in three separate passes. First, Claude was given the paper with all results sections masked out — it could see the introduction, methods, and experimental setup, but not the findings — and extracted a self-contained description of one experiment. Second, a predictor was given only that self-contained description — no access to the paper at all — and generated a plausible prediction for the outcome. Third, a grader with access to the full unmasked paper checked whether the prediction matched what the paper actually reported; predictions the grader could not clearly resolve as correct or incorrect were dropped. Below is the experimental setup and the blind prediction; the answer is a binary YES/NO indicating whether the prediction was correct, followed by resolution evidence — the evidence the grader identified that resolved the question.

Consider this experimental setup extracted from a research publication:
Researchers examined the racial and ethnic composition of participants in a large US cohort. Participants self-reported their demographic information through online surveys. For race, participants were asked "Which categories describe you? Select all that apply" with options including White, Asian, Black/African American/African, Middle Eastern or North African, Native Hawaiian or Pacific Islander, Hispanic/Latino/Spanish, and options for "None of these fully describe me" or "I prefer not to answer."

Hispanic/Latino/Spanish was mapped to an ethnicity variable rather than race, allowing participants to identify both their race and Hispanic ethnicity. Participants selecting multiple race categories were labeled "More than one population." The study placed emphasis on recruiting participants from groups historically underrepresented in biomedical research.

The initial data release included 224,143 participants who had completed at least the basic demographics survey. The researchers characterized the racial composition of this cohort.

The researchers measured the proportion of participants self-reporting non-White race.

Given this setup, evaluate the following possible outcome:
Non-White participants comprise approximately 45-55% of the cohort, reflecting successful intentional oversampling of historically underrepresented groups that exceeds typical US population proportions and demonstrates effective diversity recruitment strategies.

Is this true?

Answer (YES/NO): YES